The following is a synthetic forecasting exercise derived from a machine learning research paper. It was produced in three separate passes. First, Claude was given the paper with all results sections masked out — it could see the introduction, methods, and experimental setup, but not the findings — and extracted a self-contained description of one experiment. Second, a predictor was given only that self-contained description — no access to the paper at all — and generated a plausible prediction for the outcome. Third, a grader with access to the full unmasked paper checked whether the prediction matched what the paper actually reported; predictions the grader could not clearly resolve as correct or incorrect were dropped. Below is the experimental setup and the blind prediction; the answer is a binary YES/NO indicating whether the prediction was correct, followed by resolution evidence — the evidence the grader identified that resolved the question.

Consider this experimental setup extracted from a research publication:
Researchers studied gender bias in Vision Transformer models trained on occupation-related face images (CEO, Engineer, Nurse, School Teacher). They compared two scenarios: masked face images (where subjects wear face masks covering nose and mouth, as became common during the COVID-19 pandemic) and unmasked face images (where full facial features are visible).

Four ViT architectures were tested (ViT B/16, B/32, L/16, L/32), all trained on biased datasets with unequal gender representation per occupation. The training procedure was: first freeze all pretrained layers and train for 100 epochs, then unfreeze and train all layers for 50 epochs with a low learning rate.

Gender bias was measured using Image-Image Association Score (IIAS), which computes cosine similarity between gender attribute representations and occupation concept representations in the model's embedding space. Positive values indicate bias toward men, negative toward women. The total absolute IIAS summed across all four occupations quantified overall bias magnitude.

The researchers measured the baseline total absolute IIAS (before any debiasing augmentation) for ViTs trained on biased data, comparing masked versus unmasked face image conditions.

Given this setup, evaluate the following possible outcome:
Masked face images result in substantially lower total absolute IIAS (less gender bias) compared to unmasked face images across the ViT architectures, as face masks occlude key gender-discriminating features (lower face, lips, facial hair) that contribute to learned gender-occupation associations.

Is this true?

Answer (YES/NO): YES